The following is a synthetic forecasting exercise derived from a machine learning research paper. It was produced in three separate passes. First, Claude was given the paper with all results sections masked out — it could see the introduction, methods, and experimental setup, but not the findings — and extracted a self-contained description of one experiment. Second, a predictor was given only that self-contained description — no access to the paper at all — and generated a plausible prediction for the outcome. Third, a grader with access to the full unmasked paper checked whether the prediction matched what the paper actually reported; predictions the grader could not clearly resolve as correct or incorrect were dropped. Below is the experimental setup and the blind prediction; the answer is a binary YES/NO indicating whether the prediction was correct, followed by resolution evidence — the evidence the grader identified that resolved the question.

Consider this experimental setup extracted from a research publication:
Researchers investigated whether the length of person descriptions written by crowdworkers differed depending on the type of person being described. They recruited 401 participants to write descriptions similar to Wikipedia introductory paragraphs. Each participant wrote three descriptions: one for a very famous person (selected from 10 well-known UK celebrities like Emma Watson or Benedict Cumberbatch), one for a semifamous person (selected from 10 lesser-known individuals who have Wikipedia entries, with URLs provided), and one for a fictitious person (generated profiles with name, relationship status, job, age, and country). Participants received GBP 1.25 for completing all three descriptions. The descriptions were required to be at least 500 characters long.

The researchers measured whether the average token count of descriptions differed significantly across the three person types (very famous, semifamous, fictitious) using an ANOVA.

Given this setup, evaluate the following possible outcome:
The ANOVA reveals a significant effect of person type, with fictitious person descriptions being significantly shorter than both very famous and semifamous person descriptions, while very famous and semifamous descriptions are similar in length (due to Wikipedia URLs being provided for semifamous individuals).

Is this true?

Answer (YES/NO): NO